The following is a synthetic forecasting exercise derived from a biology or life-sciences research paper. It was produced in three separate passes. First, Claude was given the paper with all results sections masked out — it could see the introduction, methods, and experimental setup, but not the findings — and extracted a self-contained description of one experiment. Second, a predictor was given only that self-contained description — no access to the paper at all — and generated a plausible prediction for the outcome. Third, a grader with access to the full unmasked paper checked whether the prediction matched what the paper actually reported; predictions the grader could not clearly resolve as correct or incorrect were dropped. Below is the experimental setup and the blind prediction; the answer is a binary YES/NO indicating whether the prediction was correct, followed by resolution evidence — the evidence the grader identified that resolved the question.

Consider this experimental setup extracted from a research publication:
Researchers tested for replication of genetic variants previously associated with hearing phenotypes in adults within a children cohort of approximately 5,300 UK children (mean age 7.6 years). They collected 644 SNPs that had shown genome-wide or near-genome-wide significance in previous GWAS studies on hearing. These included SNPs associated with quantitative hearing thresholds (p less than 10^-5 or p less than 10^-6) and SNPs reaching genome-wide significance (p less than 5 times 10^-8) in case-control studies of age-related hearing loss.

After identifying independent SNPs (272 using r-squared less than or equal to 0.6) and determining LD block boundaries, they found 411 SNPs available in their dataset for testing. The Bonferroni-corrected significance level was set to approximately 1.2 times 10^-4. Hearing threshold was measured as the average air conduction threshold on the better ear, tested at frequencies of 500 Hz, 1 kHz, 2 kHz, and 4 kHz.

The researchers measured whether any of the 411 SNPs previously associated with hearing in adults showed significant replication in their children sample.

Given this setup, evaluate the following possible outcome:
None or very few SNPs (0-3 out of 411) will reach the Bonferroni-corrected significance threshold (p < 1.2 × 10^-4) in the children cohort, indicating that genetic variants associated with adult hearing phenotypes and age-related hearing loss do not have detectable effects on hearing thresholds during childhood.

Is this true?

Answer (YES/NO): NO